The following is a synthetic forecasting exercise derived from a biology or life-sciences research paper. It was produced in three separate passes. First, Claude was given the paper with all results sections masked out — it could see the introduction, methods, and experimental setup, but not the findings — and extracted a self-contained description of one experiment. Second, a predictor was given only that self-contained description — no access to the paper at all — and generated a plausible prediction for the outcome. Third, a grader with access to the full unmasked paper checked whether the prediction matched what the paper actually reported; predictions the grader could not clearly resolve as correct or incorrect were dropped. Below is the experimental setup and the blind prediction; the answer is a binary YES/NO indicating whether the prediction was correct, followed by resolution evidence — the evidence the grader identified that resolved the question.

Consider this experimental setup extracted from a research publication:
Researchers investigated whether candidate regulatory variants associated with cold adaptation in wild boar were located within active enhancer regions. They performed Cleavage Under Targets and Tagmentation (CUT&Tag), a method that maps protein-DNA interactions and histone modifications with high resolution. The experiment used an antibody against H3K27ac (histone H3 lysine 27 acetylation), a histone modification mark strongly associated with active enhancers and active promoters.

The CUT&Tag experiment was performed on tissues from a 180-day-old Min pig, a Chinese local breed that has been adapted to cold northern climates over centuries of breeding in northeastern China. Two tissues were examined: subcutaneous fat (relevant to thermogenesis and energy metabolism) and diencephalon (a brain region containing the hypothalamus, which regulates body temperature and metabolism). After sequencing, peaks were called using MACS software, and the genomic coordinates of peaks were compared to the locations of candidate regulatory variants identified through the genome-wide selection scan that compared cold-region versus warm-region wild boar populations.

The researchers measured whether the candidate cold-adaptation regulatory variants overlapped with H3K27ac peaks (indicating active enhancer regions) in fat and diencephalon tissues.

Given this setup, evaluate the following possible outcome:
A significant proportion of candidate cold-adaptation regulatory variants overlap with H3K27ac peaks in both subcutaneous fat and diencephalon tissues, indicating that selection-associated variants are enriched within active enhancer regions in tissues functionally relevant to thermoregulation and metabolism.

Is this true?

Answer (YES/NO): NO